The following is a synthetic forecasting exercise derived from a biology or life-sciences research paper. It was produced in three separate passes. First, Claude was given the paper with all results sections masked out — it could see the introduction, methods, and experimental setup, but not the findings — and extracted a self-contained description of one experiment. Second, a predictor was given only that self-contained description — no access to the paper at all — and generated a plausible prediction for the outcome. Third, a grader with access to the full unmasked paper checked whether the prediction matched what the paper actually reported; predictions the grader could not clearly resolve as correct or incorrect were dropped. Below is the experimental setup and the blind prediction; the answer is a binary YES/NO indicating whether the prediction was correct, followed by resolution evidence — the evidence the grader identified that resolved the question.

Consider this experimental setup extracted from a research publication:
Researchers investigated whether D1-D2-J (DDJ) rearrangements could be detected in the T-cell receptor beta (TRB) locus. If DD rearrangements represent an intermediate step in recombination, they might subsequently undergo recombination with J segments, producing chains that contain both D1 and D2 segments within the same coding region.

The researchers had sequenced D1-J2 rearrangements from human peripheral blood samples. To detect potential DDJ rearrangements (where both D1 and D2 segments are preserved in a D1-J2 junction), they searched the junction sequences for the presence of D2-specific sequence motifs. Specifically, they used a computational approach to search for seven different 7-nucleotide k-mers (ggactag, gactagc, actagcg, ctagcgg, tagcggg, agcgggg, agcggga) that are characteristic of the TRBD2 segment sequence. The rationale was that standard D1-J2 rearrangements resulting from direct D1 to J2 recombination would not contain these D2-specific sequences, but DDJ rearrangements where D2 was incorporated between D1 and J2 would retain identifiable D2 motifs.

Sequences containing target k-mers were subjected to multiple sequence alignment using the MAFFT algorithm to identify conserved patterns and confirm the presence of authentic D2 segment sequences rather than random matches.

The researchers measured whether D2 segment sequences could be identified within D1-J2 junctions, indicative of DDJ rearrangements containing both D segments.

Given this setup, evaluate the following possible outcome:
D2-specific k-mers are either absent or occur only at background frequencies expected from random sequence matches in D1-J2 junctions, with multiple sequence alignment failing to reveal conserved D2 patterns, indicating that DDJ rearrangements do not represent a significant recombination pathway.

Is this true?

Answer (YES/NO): NO